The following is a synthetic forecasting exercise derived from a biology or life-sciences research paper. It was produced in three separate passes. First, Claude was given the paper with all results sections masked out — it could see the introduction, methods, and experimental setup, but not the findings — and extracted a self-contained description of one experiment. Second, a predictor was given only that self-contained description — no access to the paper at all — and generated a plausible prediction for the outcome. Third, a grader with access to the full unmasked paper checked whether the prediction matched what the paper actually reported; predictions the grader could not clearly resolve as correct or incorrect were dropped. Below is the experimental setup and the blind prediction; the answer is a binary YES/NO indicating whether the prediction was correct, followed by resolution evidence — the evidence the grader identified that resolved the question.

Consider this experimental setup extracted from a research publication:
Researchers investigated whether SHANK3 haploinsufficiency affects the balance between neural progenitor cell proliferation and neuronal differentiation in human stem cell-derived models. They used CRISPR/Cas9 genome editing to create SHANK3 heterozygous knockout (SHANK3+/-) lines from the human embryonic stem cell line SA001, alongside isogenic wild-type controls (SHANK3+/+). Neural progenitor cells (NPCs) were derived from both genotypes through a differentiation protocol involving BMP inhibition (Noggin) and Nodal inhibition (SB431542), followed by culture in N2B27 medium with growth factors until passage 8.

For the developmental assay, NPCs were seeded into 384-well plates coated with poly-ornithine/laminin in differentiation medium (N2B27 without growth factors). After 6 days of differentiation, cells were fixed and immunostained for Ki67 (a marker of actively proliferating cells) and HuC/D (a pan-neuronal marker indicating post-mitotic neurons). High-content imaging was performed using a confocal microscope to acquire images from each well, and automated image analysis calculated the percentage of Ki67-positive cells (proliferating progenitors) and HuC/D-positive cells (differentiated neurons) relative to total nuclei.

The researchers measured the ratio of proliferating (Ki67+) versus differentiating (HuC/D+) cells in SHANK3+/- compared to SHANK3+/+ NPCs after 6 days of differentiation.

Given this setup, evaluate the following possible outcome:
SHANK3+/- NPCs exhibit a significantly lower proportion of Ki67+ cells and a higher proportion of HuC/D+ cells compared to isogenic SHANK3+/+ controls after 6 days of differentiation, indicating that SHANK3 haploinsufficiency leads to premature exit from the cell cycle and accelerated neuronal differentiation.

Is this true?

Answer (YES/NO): YES